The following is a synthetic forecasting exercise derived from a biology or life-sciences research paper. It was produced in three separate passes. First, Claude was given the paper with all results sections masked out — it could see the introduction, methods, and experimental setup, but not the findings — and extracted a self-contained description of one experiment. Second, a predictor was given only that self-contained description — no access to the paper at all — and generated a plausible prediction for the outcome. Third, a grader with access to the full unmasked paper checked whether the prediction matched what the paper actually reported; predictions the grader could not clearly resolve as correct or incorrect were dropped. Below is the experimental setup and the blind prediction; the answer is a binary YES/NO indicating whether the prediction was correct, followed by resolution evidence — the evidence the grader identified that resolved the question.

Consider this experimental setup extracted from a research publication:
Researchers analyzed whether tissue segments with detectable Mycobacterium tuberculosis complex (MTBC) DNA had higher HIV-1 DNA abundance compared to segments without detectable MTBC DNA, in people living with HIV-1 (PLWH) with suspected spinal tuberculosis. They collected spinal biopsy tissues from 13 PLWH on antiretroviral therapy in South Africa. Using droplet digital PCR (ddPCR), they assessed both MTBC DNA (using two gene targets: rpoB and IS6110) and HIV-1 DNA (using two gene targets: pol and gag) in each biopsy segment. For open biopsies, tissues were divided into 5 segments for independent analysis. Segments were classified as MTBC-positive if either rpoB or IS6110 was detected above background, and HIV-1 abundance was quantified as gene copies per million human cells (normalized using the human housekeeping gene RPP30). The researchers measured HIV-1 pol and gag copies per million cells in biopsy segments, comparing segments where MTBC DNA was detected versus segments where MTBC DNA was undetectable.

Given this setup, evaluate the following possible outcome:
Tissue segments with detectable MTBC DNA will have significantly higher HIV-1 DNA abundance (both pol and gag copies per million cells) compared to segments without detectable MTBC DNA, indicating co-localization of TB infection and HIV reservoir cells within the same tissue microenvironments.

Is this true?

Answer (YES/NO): NO